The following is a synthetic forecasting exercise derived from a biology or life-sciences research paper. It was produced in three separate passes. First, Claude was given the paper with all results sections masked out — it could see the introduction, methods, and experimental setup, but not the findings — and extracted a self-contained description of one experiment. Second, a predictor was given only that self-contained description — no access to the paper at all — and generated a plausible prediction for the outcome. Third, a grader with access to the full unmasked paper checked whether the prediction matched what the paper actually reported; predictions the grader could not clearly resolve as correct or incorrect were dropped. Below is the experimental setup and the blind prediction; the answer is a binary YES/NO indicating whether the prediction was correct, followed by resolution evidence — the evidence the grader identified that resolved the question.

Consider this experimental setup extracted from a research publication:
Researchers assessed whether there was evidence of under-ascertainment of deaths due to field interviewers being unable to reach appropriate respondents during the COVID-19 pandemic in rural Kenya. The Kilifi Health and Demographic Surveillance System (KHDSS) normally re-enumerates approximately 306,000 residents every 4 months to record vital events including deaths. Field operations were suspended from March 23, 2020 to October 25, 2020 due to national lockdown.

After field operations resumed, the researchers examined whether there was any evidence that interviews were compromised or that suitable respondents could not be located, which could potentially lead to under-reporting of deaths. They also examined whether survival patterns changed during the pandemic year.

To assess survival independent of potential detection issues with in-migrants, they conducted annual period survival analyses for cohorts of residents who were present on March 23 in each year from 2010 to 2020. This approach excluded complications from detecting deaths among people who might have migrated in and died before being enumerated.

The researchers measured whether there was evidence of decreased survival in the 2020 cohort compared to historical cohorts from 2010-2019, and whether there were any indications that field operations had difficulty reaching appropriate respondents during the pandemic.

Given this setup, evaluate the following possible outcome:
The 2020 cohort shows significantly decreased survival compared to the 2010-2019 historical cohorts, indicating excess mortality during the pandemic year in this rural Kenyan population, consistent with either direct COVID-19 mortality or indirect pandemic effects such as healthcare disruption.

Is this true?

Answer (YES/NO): NO